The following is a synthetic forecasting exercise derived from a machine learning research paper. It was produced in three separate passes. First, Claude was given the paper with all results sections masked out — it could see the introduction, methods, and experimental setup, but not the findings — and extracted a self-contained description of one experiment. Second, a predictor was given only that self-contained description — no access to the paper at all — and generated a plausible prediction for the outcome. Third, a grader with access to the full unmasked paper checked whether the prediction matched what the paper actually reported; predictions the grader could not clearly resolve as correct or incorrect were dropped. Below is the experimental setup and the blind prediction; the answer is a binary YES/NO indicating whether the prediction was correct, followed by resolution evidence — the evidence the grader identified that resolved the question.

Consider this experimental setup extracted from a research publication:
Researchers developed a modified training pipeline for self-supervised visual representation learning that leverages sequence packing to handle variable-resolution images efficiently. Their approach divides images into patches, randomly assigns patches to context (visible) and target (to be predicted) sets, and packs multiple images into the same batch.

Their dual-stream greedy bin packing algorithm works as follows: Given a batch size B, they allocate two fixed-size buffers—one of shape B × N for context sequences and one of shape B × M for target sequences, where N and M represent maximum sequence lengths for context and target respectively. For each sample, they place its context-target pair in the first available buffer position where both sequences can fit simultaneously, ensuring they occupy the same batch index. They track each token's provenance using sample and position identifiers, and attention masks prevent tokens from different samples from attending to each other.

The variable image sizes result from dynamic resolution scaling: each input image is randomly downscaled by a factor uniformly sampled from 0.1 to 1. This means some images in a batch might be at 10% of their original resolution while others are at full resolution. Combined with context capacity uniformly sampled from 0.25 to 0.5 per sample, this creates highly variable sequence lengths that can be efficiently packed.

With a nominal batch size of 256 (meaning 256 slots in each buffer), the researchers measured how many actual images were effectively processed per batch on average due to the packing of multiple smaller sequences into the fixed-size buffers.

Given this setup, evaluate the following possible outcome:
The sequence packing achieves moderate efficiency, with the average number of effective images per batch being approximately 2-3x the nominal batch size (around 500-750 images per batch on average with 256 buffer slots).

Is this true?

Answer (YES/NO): NO